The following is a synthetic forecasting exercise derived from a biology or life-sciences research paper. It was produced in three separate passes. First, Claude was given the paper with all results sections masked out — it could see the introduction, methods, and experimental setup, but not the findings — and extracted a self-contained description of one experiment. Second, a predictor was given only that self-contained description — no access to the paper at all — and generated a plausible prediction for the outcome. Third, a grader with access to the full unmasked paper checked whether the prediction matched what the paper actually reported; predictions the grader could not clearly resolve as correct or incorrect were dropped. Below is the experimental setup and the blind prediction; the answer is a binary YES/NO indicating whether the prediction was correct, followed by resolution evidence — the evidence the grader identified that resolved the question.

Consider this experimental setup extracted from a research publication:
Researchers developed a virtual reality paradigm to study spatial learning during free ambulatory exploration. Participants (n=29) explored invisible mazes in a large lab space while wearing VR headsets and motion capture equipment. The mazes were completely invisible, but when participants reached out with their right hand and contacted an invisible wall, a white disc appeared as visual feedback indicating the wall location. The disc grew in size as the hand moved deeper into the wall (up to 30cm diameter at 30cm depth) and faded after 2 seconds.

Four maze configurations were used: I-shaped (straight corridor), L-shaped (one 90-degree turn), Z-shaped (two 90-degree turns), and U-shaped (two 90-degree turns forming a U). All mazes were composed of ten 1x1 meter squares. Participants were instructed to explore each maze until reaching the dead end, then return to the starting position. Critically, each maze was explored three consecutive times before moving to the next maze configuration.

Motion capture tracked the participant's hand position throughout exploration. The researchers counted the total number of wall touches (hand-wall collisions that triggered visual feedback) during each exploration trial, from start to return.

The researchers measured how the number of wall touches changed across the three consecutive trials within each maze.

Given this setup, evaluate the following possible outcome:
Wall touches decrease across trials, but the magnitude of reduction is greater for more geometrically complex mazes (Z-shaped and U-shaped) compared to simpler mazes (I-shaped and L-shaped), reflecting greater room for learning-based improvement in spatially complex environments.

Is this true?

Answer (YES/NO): NO